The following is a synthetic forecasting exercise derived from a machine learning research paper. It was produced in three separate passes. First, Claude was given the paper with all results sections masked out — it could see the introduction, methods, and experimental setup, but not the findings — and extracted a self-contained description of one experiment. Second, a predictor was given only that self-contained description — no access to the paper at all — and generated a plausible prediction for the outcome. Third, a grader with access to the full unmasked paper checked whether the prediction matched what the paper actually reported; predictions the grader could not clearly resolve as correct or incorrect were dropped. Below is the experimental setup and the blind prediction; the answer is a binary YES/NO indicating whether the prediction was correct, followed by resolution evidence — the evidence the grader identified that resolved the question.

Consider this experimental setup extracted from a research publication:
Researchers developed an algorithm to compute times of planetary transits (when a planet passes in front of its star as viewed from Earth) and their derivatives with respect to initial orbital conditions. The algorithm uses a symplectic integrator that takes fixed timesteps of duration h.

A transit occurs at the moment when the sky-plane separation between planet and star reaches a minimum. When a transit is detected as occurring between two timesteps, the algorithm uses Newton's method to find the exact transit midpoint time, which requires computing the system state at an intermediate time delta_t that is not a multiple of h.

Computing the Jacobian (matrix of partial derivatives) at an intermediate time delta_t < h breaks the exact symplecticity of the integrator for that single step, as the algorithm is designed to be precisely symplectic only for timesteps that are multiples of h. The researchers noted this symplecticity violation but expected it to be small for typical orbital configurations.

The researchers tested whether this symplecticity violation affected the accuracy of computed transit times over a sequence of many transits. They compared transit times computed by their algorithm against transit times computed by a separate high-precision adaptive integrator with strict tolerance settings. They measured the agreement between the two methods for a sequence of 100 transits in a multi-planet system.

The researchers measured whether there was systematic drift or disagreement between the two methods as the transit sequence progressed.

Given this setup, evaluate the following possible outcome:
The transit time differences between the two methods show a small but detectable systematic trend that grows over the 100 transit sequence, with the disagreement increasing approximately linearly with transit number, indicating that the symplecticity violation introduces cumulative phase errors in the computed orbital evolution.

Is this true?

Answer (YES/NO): NO